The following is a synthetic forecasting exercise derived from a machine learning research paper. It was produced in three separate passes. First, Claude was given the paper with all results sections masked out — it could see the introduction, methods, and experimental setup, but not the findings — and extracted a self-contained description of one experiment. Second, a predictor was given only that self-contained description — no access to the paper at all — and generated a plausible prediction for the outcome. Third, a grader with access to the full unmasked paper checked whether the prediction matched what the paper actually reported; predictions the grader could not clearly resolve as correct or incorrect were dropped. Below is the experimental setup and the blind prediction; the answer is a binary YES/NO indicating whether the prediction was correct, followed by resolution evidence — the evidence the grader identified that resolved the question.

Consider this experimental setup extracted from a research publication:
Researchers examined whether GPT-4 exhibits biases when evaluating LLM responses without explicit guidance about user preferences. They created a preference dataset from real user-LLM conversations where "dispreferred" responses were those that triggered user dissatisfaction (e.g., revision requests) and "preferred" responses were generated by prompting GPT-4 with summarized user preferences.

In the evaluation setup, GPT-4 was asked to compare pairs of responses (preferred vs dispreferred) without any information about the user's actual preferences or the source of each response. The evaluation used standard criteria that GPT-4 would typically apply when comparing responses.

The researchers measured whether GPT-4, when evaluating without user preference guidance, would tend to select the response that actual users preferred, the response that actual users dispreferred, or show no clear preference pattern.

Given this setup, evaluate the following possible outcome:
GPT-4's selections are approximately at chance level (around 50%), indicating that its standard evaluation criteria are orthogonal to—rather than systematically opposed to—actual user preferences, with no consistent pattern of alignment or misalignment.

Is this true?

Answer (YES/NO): NO